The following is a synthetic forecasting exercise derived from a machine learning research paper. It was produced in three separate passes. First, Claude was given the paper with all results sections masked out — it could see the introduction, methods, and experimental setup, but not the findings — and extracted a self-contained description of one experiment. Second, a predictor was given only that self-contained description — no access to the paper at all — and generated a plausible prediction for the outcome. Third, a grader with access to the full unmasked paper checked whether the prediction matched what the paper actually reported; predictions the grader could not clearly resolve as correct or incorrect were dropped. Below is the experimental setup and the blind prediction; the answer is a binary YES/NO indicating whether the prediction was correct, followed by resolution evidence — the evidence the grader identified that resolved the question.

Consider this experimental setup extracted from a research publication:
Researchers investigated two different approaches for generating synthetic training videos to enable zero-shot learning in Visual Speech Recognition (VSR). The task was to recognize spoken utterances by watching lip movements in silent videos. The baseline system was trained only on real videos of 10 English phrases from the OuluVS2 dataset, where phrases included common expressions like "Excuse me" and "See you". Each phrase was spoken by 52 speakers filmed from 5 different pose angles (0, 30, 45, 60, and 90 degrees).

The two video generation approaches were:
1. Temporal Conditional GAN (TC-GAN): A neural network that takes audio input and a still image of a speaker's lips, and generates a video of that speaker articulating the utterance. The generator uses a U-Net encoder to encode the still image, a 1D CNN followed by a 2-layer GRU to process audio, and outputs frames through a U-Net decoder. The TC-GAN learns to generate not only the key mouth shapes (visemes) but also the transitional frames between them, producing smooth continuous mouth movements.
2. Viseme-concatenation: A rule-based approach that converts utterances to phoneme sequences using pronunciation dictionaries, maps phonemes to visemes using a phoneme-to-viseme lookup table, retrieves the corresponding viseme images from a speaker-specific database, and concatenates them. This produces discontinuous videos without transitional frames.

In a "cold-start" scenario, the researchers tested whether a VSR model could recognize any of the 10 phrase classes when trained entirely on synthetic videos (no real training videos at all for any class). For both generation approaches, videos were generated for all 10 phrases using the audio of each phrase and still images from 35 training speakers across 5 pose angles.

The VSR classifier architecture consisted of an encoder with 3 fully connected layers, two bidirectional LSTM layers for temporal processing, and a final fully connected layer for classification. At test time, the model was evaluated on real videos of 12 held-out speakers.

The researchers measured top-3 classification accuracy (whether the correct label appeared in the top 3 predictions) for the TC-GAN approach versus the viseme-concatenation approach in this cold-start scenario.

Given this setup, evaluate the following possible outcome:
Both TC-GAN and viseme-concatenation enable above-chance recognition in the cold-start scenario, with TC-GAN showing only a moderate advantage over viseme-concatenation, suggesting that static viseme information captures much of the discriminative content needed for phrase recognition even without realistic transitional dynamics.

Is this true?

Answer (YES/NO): NO